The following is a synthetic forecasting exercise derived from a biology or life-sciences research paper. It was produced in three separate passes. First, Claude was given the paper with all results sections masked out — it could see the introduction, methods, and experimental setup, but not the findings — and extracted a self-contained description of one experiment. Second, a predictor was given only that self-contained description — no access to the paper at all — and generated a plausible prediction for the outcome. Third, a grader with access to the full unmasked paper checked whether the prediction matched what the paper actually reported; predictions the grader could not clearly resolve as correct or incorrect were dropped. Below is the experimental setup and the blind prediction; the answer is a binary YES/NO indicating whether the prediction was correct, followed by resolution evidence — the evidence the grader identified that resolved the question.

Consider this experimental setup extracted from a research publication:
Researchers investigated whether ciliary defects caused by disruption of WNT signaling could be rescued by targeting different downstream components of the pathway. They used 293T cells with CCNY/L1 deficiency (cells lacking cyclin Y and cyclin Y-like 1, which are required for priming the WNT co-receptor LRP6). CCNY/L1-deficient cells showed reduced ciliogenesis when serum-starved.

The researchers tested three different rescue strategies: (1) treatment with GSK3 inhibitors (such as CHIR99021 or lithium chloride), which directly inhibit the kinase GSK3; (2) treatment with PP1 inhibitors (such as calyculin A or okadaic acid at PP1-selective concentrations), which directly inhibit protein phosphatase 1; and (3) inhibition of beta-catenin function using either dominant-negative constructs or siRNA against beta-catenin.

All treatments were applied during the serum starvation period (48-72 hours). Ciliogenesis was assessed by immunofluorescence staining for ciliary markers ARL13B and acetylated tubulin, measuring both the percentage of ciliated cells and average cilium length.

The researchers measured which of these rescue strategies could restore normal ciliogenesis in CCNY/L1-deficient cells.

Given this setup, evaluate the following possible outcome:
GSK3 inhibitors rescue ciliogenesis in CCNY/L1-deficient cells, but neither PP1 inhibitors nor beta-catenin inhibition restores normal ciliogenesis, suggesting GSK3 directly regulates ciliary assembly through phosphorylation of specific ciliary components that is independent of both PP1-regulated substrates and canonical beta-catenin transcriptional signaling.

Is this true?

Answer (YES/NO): NO